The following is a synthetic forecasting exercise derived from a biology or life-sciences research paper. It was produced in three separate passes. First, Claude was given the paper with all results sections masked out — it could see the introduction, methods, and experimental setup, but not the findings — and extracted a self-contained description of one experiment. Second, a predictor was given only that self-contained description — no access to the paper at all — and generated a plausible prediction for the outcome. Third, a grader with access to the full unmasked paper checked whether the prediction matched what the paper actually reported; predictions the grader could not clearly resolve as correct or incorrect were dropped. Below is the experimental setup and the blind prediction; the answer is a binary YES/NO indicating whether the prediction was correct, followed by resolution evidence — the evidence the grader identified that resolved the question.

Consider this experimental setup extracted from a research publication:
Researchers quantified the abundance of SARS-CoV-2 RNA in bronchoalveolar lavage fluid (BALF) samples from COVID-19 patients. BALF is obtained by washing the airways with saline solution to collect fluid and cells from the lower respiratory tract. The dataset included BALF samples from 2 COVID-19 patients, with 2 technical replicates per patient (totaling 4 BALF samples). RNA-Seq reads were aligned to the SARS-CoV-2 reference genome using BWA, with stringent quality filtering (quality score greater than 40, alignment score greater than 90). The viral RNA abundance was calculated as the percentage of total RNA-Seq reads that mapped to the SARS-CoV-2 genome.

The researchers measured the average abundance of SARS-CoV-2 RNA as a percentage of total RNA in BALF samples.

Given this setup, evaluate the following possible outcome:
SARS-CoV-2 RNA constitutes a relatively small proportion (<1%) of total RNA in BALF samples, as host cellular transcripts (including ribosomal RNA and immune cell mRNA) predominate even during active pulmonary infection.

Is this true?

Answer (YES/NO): NO